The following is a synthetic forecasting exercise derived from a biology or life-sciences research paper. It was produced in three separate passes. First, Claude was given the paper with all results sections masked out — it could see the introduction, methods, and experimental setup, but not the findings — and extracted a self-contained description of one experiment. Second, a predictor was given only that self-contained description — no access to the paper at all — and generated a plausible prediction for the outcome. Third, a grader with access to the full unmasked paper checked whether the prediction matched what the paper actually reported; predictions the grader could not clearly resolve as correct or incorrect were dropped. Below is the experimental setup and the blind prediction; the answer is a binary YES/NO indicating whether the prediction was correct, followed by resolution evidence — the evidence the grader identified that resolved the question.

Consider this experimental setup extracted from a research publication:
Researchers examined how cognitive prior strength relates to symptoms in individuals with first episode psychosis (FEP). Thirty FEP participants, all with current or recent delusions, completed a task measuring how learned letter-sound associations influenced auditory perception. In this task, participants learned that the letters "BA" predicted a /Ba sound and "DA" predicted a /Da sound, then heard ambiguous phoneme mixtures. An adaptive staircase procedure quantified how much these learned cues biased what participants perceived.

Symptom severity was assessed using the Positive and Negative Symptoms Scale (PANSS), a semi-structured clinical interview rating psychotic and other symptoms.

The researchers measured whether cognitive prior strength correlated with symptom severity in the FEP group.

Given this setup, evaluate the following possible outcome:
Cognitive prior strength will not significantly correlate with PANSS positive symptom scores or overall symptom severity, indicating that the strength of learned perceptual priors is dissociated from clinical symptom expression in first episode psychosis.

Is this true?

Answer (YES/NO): YES